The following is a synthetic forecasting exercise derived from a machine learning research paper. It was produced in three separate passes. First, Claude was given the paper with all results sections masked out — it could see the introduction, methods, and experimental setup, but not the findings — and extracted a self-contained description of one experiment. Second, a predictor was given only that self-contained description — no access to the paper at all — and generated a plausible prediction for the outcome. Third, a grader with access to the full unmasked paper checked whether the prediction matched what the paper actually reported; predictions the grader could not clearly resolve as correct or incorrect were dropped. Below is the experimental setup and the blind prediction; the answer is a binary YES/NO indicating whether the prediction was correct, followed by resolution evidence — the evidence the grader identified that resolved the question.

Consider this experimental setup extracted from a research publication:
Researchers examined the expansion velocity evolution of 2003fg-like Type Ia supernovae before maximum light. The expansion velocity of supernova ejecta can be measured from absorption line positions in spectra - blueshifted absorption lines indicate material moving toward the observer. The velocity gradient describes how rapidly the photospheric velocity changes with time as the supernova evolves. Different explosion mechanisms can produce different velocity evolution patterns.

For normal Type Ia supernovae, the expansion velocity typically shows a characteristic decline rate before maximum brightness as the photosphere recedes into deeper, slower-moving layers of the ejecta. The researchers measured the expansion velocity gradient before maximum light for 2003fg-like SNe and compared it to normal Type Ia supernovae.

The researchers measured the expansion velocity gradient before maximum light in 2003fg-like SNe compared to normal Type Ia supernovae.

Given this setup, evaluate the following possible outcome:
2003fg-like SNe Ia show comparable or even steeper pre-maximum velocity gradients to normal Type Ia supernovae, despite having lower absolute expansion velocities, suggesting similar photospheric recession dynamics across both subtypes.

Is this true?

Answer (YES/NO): NO